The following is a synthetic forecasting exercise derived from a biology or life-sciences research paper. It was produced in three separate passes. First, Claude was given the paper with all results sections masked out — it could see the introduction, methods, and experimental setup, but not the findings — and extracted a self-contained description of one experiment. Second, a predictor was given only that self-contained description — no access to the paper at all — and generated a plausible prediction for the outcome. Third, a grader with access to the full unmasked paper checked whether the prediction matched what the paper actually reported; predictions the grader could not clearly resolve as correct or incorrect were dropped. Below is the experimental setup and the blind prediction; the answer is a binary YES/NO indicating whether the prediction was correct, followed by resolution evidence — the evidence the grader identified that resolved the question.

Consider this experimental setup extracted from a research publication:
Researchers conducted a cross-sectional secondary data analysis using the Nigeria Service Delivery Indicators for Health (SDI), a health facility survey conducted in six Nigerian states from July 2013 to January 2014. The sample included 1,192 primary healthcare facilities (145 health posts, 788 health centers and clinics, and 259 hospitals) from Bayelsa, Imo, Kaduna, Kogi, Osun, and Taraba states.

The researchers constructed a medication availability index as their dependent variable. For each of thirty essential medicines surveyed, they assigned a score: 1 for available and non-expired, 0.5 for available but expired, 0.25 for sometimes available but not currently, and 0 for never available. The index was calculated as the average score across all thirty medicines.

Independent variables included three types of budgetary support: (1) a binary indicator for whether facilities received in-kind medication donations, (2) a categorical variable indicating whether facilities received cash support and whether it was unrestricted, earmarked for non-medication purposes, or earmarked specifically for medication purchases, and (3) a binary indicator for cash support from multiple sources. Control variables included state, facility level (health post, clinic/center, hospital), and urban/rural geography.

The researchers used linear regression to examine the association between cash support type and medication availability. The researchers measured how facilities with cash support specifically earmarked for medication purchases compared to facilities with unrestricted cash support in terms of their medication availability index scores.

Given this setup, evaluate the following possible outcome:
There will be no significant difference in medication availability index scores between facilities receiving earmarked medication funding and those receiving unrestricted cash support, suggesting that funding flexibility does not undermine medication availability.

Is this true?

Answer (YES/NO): NO